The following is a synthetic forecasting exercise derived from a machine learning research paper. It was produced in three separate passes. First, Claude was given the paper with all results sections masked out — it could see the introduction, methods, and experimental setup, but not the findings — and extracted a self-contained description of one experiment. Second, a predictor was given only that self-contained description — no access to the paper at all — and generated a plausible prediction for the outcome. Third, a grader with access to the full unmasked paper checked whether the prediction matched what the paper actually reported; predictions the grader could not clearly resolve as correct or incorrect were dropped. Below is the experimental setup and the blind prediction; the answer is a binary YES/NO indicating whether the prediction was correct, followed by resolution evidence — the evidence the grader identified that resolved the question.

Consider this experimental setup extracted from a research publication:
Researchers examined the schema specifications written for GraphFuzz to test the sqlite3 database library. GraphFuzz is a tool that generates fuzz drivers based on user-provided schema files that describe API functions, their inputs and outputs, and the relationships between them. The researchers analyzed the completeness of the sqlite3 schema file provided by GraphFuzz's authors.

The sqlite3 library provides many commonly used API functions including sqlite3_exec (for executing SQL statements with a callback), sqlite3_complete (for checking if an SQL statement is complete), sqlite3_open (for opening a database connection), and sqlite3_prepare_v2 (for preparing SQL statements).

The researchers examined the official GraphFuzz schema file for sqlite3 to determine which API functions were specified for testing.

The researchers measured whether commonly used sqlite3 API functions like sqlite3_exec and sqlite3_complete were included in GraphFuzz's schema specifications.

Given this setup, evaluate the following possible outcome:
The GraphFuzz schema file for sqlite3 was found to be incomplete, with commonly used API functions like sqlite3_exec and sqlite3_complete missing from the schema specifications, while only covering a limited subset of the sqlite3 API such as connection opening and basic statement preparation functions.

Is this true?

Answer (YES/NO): YES